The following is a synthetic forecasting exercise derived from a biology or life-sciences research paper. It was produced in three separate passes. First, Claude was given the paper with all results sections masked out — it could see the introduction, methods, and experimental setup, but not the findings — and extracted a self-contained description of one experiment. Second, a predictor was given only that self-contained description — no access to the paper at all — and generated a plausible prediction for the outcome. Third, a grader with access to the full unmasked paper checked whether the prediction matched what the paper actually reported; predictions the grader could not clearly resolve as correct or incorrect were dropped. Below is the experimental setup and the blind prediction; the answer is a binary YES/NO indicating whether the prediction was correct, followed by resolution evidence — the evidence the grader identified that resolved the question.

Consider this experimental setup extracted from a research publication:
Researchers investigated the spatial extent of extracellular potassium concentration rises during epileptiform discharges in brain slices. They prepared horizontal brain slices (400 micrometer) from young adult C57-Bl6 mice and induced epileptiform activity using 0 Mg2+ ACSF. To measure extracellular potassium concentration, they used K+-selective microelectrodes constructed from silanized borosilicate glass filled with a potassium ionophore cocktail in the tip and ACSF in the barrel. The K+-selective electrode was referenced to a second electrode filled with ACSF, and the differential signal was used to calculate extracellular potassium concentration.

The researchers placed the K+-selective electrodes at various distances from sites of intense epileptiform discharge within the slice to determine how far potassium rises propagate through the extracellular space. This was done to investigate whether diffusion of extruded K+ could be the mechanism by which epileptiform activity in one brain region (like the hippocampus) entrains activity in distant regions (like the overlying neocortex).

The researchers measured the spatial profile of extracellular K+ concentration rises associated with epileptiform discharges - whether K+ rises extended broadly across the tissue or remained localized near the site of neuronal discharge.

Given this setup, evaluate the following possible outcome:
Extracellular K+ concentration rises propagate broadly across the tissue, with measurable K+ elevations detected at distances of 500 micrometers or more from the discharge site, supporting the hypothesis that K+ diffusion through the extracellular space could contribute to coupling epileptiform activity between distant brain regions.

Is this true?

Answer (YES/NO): NO